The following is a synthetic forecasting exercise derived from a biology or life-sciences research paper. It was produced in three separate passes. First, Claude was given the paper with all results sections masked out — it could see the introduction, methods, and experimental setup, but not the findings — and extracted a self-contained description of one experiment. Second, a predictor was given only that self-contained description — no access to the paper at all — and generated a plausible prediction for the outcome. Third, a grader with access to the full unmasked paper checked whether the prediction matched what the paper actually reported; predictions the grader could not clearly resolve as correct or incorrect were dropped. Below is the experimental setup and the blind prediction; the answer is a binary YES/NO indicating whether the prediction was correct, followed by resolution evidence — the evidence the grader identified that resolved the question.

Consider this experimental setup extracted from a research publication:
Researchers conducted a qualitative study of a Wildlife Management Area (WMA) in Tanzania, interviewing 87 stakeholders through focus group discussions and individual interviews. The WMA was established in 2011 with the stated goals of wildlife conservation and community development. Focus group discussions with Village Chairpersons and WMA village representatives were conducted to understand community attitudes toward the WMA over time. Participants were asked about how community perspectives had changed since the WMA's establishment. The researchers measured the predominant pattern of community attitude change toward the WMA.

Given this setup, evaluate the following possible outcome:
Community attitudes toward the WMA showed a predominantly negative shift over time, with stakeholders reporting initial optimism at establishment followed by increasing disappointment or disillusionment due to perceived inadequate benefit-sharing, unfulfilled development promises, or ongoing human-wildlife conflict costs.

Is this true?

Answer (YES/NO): YES